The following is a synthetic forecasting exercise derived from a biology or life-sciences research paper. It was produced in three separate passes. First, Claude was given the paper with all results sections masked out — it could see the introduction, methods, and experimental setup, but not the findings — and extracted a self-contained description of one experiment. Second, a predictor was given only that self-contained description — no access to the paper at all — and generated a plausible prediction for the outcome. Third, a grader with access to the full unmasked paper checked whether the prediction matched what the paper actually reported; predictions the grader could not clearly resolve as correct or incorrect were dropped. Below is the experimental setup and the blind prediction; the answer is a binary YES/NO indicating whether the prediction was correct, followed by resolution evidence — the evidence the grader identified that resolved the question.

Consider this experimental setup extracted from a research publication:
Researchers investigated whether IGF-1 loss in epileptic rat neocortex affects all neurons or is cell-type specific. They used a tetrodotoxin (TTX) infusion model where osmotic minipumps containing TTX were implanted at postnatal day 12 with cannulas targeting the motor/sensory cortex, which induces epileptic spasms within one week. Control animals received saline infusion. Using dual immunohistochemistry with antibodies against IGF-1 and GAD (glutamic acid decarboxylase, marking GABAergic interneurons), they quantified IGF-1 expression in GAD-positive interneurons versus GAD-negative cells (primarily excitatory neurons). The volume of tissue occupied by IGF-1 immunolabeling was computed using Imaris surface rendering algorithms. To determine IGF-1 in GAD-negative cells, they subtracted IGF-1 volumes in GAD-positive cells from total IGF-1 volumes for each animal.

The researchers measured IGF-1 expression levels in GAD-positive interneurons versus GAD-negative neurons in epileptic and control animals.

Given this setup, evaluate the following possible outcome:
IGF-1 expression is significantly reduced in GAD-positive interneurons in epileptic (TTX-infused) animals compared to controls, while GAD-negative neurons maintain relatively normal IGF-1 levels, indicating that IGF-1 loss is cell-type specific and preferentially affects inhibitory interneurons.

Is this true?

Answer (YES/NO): YES